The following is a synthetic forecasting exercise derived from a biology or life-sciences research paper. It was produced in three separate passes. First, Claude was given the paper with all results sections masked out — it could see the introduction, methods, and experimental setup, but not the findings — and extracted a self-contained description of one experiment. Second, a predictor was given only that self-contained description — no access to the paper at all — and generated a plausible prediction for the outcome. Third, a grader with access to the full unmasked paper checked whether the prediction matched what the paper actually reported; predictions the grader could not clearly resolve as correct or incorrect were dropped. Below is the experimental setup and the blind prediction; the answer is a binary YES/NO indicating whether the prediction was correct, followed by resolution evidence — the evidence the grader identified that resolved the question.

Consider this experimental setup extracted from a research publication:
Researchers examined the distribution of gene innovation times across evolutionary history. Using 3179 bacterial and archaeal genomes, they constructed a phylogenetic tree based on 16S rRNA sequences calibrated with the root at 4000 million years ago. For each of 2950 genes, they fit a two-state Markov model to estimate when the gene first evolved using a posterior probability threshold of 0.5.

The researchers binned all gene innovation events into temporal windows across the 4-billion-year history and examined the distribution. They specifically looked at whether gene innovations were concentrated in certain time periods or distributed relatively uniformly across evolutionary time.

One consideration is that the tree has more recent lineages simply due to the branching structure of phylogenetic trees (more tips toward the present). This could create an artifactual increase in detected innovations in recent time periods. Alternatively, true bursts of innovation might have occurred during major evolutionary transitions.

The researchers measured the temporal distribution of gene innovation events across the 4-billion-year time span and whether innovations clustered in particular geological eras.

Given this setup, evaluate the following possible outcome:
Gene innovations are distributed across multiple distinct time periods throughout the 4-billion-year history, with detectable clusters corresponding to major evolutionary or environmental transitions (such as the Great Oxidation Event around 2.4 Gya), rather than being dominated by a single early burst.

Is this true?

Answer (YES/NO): YES